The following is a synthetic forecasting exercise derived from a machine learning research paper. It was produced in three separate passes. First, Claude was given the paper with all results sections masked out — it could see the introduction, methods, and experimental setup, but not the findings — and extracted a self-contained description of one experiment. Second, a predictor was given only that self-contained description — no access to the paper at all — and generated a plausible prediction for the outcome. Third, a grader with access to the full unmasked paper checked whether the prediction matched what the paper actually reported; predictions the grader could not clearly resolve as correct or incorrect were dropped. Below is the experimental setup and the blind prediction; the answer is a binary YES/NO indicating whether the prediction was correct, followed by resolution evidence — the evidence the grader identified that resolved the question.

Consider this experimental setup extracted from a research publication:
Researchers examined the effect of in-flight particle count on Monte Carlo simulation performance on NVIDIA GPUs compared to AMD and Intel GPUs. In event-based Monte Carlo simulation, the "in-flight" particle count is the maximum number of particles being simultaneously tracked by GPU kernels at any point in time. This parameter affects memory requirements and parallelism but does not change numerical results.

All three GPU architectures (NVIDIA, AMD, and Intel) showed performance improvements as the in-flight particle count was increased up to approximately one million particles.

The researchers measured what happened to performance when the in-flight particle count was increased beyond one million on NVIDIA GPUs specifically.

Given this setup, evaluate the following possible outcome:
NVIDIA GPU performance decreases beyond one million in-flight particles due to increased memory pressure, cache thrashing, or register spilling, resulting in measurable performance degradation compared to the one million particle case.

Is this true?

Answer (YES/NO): NO